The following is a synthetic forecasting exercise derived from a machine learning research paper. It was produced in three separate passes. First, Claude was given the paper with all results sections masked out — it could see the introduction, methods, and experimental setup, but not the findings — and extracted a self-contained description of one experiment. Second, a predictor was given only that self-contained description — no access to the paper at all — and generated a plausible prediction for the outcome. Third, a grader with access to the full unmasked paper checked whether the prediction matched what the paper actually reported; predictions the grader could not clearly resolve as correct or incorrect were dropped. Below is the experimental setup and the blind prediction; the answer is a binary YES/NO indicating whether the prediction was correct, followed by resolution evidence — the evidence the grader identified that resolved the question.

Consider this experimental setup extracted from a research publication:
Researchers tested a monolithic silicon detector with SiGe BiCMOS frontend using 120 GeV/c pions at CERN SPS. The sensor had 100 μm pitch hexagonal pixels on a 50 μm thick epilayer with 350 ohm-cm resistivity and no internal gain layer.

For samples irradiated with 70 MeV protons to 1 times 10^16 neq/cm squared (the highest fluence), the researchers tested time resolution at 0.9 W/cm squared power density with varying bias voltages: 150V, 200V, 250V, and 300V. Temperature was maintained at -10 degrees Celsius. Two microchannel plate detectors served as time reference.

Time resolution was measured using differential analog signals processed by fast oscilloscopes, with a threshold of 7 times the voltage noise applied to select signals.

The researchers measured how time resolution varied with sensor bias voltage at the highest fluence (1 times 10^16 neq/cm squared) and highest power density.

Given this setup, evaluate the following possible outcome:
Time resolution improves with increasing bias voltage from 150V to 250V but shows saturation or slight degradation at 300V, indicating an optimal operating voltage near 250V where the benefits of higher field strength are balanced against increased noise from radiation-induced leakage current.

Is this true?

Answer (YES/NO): NO